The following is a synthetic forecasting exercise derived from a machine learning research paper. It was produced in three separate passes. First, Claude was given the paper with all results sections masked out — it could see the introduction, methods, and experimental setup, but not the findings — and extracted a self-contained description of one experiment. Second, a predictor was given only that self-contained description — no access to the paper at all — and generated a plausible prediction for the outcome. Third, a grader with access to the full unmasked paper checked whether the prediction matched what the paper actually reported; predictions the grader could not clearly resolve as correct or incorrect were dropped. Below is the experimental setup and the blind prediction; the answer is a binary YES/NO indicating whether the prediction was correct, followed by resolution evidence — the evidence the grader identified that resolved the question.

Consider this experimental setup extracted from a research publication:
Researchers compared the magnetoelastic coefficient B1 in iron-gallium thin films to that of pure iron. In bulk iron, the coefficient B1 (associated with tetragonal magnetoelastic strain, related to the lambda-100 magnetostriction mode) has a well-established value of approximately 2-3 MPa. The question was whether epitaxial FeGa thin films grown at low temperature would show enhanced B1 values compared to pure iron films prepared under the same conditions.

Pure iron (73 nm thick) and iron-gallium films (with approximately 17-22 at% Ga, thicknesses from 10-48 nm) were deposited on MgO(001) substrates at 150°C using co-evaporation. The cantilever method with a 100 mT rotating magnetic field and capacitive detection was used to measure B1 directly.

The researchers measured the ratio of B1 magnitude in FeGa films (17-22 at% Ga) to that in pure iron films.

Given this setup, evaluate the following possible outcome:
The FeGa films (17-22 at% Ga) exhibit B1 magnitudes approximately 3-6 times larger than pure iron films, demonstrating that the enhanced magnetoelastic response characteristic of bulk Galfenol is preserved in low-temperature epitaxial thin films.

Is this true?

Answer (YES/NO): YES